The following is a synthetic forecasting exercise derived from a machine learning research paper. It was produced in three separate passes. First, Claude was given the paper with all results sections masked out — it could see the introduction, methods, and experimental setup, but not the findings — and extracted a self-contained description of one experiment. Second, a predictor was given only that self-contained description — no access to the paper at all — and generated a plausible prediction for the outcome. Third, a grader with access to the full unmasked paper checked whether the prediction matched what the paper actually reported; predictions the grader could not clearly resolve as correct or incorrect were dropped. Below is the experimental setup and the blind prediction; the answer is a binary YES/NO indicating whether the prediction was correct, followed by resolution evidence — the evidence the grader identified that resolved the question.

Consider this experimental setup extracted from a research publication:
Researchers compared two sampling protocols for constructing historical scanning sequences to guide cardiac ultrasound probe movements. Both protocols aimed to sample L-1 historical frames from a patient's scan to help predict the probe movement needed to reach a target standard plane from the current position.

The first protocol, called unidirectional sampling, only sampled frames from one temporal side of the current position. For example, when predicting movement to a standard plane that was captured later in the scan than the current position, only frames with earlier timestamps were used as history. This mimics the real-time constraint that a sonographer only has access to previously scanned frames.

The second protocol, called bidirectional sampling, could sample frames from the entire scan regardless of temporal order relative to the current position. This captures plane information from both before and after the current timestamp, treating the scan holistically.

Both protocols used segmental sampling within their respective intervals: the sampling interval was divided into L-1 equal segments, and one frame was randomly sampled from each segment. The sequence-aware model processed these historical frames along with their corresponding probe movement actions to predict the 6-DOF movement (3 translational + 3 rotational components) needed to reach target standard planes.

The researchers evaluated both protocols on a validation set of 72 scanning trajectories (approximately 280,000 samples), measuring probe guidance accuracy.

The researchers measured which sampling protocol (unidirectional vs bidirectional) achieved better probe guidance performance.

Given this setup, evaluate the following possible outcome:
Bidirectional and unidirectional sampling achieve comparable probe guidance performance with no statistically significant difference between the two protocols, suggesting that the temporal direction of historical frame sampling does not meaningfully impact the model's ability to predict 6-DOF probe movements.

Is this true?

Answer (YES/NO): NO